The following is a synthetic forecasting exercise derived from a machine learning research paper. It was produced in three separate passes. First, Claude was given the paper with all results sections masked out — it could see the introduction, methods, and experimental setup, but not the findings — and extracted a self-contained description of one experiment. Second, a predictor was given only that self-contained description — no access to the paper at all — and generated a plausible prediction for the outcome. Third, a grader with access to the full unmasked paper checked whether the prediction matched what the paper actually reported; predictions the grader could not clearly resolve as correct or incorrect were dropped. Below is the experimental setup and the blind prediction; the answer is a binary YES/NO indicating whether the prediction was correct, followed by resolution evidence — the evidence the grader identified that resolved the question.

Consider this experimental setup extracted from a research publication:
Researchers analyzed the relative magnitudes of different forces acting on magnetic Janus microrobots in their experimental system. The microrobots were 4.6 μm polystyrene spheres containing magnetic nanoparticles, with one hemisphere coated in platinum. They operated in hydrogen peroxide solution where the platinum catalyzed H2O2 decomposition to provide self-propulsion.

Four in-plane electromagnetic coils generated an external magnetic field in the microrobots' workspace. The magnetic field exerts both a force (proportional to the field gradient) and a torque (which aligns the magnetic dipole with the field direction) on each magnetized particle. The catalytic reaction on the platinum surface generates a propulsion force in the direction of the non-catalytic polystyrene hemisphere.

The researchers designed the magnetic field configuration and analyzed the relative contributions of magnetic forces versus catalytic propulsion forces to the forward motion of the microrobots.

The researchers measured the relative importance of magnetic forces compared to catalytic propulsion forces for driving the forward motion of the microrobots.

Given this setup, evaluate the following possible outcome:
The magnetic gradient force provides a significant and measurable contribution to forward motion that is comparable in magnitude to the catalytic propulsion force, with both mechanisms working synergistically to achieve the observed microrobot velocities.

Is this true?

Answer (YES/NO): NO